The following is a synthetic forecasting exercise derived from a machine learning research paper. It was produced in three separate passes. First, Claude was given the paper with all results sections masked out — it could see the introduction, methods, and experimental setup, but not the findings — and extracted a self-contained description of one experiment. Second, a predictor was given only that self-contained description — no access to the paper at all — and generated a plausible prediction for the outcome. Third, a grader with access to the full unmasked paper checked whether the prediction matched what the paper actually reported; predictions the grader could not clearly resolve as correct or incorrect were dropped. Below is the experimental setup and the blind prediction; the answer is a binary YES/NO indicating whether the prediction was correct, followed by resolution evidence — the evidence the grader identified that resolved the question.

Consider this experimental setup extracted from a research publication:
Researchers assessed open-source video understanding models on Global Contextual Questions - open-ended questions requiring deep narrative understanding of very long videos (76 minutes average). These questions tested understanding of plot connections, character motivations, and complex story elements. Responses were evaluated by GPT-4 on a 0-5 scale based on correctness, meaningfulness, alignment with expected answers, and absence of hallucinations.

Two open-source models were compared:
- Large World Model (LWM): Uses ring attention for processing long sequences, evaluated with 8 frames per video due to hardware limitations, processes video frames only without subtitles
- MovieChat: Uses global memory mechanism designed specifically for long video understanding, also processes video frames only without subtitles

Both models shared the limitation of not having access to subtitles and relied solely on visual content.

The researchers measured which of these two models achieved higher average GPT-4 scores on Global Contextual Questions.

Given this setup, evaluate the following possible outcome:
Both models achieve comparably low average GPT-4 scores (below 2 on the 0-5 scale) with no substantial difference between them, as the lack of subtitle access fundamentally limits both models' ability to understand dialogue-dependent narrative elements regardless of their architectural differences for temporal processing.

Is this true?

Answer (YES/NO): NO